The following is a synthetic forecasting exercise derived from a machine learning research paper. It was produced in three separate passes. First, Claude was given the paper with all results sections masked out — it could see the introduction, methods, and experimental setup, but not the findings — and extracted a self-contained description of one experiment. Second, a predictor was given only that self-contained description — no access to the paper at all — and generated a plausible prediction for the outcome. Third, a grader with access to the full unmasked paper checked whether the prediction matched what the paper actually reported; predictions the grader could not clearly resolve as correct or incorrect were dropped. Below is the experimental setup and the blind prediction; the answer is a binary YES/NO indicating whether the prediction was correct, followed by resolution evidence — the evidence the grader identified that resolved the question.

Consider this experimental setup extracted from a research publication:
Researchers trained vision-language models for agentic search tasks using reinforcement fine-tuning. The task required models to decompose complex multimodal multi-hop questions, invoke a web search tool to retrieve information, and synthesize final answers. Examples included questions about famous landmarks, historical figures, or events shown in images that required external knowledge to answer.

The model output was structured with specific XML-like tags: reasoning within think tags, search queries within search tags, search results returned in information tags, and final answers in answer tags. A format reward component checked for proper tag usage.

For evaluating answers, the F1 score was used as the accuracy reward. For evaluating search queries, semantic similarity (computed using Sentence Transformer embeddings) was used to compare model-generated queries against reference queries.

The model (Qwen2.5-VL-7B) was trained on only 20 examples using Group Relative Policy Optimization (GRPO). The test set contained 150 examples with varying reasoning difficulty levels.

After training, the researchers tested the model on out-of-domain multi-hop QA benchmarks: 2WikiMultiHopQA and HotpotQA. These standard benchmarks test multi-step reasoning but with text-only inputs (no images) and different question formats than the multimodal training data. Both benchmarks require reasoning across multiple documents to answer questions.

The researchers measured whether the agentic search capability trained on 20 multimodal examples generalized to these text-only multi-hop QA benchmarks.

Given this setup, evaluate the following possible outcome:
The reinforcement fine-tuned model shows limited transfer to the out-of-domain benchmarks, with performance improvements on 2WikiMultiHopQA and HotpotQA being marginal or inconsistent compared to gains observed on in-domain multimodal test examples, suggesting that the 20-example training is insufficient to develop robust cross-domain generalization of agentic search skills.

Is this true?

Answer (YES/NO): NO